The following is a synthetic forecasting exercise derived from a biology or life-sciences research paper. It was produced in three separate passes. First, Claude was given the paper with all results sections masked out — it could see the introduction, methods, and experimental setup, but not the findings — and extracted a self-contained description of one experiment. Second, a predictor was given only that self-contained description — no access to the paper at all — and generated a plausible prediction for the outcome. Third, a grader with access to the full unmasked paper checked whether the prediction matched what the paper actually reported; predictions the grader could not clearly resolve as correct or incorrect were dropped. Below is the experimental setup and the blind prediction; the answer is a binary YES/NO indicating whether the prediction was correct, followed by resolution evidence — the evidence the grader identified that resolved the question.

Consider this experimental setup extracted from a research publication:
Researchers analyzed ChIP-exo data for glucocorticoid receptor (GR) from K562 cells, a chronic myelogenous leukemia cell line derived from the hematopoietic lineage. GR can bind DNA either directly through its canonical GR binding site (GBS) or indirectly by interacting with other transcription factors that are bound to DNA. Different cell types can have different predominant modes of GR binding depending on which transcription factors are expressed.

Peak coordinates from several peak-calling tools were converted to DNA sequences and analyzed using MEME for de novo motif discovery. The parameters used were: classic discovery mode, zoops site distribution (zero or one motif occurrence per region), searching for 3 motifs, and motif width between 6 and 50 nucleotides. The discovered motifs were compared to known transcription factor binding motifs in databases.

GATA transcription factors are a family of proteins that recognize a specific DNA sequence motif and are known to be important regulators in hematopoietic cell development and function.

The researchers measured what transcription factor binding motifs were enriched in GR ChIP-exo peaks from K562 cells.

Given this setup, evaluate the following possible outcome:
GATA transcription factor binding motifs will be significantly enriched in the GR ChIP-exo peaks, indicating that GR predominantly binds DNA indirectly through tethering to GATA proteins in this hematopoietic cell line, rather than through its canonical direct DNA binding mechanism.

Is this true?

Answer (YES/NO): YES